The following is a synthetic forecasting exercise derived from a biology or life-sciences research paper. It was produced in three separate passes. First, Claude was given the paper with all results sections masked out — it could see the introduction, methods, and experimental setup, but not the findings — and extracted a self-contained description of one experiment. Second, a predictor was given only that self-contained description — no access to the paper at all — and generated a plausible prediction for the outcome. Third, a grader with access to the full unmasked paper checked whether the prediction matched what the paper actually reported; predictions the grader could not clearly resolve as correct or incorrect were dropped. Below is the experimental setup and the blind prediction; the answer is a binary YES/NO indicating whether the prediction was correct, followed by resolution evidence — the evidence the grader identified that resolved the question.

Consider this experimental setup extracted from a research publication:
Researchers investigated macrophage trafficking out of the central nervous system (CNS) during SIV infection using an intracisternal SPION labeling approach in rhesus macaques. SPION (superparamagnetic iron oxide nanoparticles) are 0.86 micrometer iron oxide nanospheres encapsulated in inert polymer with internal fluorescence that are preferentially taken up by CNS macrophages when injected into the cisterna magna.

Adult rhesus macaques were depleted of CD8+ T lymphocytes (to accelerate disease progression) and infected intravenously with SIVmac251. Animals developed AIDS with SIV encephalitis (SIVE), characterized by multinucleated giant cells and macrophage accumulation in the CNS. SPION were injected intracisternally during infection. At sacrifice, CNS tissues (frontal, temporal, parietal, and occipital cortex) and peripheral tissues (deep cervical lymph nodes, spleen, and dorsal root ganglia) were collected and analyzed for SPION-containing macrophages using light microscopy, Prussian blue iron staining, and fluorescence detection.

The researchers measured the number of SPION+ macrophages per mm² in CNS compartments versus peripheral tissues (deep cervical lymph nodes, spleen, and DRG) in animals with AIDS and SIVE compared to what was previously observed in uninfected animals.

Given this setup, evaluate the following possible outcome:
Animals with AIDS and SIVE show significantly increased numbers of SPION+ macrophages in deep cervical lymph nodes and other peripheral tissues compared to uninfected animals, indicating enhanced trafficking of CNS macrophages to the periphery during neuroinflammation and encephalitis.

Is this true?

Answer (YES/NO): NO